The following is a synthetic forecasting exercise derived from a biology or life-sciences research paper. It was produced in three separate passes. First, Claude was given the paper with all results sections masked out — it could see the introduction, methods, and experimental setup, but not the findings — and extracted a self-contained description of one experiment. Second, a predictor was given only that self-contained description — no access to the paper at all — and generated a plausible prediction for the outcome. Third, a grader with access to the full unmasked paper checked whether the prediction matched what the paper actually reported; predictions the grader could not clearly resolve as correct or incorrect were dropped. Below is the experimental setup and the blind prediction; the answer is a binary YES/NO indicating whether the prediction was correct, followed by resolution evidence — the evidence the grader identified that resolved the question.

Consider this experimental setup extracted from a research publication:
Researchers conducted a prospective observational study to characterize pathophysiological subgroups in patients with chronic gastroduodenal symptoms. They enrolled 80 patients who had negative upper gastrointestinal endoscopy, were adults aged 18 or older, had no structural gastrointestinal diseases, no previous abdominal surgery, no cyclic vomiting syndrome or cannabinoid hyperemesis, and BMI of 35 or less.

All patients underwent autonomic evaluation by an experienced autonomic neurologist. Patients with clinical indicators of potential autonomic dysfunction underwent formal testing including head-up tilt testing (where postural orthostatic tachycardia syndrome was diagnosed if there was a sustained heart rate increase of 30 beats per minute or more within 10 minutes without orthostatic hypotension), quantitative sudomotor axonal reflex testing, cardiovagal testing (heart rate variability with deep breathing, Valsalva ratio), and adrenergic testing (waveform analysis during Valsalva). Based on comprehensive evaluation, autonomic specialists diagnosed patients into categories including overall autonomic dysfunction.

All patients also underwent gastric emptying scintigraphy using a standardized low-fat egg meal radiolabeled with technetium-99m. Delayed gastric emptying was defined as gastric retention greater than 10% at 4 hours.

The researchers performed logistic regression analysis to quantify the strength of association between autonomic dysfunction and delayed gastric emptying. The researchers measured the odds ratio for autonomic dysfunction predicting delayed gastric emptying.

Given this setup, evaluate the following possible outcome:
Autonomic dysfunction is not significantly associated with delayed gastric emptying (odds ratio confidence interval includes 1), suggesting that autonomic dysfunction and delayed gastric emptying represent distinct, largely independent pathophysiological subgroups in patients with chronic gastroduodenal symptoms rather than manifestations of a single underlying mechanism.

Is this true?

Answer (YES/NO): NO